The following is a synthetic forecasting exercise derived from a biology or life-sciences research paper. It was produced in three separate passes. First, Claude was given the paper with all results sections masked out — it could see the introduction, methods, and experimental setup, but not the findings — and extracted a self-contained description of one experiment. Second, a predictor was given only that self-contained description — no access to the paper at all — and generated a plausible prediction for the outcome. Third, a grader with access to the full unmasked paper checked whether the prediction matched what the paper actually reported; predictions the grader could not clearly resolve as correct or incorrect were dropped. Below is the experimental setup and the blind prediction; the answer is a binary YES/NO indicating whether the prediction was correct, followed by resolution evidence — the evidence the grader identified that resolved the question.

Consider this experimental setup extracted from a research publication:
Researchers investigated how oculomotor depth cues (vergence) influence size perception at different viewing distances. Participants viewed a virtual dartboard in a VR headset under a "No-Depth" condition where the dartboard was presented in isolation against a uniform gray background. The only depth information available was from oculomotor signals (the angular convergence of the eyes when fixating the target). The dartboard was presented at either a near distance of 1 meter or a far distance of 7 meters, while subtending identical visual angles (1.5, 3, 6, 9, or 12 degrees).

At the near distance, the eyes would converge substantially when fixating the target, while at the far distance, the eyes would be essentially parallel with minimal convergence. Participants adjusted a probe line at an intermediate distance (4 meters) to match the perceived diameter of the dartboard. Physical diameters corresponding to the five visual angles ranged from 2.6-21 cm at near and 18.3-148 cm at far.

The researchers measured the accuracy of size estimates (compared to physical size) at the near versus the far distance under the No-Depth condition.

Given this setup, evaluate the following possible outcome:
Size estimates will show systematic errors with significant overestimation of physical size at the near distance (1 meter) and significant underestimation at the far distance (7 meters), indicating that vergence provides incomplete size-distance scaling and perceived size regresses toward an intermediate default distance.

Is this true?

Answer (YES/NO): YES